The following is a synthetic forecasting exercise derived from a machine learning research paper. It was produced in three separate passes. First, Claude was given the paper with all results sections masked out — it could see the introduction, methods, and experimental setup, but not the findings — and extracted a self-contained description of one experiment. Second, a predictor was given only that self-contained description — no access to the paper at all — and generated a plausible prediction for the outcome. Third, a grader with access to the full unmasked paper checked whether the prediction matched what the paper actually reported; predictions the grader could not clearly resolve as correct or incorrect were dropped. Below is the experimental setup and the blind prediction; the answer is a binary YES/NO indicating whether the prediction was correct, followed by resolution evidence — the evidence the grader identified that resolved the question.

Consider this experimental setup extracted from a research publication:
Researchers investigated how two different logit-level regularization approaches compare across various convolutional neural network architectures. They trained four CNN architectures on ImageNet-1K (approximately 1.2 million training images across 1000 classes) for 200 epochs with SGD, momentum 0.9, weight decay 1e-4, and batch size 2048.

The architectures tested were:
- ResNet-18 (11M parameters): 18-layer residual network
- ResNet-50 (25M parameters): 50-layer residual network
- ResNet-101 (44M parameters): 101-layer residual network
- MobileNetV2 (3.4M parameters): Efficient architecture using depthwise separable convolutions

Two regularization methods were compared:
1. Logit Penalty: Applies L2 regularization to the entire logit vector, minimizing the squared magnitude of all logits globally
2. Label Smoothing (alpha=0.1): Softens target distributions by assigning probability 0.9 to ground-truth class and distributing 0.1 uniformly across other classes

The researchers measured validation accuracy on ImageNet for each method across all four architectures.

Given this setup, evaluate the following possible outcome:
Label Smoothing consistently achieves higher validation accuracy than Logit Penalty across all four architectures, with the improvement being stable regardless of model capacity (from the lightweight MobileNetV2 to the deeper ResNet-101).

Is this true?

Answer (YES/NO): NO